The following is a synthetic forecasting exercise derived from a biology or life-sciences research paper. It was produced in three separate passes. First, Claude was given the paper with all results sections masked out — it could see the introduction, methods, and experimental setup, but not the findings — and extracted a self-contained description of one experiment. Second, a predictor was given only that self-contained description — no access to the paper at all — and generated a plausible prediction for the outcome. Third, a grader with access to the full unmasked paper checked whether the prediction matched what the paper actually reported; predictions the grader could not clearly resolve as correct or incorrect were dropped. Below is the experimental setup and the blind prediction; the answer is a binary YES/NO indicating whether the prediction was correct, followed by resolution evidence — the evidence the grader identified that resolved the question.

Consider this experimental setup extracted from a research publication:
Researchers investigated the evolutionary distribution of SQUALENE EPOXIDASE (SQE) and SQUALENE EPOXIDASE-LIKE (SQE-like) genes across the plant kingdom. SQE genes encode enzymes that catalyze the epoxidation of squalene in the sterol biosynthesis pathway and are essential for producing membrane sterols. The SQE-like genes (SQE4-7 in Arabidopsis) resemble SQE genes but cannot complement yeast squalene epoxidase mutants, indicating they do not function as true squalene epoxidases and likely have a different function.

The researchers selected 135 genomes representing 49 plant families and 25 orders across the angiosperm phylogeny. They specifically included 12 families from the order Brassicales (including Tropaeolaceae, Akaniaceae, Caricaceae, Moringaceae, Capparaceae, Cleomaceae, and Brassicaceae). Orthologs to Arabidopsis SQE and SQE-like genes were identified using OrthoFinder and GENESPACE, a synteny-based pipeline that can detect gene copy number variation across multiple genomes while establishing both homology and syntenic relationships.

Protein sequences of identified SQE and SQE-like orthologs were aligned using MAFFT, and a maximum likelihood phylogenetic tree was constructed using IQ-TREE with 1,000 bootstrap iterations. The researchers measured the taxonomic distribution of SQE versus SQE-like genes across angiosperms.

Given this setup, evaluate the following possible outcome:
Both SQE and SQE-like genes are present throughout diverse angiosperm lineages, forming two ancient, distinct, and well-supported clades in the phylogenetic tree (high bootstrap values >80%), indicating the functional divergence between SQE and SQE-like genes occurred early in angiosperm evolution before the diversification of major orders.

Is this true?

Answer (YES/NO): NO